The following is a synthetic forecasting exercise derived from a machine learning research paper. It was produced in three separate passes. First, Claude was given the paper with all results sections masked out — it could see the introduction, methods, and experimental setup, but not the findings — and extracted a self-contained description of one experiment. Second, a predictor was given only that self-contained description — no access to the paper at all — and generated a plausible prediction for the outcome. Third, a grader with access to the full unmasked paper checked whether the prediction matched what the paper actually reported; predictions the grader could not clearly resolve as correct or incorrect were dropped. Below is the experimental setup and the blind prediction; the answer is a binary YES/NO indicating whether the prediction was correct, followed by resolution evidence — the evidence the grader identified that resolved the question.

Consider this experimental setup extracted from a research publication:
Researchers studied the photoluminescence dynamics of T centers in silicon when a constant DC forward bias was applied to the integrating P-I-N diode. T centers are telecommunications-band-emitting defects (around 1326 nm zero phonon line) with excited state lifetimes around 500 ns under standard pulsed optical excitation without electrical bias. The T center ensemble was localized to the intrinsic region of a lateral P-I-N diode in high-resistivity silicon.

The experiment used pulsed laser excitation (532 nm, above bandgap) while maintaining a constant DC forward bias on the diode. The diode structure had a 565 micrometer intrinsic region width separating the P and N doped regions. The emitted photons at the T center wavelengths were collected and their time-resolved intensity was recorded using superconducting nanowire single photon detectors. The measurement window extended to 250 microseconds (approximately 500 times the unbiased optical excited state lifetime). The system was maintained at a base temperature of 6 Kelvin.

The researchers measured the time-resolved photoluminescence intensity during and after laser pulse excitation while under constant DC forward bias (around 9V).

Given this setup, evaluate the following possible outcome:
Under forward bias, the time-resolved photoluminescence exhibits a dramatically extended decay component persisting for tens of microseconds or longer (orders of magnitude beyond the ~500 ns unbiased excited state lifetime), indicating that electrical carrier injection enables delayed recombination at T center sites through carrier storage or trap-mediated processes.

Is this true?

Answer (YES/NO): NO